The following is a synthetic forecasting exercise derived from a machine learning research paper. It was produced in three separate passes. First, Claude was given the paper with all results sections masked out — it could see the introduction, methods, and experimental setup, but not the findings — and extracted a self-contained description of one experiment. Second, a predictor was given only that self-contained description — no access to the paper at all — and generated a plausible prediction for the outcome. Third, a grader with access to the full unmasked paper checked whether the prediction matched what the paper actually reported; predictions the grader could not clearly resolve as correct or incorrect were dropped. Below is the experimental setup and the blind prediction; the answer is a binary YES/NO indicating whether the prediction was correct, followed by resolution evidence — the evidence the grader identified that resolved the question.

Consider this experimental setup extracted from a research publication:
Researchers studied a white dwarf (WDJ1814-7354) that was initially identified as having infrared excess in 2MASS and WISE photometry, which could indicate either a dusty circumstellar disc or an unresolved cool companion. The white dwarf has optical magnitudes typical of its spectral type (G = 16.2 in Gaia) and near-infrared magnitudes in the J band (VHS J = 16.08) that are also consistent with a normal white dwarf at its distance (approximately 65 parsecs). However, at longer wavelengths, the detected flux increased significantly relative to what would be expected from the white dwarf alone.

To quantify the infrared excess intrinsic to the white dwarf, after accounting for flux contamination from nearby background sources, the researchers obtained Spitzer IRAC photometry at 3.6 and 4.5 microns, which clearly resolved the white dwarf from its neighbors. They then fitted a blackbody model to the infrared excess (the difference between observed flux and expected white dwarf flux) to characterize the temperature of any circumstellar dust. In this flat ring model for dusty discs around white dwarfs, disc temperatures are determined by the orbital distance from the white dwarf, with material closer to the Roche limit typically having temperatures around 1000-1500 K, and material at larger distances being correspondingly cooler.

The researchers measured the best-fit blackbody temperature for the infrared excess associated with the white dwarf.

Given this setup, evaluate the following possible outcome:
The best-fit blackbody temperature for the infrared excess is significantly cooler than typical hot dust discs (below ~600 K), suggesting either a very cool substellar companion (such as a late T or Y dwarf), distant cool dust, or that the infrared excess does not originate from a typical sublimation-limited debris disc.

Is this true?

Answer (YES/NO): NO